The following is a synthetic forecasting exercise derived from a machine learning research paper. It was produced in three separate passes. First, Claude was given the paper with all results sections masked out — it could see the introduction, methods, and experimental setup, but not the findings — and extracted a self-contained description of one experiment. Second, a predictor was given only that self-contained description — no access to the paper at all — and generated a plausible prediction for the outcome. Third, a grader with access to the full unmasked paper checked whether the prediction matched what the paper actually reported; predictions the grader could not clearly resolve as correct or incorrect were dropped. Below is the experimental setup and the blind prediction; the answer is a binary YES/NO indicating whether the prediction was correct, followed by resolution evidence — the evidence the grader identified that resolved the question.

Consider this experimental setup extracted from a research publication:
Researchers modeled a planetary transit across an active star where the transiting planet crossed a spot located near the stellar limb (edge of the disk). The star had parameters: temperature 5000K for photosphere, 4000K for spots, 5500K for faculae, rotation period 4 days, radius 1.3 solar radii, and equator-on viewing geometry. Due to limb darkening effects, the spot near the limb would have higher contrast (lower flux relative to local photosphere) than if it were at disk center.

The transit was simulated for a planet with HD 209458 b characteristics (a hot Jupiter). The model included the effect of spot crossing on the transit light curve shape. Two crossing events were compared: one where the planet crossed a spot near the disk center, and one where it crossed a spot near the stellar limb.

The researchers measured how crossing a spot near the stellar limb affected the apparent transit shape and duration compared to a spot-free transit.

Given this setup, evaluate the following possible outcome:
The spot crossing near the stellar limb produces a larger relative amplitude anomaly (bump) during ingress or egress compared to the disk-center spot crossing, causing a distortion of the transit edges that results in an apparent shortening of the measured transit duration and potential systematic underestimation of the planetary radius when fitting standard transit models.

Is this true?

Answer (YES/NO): YES